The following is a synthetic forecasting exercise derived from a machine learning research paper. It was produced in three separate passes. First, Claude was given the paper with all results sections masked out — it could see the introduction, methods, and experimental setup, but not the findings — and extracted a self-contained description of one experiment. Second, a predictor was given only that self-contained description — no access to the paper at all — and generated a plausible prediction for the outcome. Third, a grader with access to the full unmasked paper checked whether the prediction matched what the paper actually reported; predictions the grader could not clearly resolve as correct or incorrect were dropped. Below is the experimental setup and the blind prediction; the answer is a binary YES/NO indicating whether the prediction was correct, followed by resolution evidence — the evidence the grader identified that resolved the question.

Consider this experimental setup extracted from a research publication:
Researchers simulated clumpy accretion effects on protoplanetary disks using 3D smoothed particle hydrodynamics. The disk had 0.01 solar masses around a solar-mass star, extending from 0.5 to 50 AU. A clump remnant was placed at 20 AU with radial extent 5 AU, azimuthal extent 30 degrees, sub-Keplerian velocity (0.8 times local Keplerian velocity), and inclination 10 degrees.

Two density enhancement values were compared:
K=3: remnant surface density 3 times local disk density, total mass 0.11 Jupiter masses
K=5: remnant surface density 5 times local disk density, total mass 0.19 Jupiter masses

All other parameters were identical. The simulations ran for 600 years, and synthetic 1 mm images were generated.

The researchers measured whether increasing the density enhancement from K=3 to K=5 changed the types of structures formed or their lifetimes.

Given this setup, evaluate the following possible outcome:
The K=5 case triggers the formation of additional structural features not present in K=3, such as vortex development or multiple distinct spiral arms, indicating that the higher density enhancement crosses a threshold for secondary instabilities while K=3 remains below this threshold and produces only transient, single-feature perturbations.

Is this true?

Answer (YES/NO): NO